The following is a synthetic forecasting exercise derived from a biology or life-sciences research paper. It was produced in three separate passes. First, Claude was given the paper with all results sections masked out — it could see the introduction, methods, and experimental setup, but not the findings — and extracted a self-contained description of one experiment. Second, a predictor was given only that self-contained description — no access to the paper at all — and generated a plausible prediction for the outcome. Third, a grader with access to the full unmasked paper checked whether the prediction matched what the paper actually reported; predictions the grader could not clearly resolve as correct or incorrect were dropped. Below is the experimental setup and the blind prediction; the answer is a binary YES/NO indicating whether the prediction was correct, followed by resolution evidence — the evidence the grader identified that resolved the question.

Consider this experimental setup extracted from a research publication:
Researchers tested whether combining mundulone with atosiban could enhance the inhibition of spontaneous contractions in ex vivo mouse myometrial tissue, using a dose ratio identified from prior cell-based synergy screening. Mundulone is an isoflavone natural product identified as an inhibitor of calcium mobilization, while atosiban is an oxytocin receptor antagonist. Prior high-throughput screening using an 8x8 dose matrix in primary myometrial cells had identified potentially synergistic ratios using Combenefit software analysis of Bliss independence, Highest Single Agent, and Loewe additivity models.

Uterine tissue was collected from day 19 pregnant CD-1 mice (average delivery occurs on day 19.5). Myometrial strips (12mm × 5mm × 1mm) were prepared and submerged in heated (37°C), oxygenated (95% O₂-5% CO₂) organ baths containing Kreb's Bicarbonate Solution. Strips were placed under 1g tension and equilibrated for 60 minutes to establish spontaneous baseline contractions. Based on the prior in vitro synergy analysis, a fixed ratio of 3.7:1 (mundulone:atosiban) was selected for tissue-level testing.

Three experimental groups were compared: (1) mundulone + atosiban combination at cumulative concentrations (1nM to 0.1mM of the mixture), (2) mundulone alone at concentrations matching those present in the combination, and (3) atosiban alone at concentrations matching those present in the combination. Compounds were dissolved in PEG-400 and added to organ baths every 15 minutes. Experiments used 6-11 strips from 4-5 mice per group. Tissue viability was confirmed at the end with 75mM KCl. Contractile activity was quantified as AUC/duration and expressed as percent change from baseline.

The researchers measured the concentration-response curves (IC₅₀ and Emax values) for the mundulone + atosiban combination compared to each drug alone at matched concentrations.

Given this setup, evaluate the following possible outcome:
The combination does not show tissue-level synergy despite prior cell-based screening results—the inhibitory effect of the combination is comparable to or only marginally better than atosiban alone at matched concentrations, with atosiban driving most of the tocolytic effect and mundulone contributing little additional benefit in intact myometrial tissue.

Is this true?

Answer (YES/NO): NO